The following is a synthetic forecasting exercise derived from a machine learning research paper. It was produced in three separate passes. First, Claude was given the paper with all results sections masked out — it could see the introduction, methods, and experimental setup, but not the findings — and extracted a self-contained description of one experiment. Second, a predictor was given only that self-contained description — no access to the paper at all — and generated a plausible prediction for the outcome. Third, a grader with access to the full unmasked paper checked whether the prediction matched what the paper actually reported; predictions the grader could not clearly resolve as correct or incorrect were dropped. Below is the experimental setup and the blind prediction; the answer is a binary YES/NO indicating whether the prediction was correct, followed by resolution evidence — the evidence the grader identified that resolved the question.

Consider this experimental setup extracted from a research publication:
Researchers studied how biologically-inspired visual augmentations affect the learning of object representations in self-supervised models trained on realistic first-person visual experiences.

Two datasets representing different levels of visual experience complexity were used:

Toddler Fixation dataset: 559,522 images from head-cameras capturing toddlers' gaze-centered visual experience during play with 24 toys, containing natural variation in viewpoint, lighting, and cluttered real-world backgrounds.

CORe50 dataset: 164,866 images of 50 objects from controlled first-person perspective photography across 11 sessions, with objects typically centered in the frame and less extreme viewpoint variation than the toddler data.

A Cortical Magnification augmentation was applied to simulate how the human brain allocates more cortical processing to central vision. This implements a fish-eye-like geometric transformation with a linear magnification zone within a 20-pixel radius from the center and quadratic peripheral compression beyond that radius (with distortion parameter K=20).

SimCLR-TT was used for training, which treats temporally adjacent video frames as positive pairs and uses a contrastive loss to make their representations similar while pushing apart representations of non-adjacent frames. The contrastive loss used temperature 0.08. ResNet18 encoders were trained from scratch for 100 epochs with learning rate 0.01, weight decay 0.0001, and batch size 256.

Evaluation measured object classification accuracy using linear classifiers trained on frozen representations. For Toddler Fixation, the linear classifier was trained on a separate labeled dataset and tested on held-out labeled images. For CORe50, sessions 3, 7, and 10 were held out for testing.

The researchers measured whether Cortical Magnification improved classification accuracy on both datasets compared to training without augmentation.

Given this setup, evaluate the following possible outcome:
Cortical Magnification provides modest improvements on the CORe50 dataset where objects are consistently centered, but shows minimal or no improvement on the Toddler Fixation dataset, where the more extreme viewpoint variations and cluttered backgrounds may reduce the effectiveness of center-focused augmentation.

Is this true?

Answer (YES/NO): NO